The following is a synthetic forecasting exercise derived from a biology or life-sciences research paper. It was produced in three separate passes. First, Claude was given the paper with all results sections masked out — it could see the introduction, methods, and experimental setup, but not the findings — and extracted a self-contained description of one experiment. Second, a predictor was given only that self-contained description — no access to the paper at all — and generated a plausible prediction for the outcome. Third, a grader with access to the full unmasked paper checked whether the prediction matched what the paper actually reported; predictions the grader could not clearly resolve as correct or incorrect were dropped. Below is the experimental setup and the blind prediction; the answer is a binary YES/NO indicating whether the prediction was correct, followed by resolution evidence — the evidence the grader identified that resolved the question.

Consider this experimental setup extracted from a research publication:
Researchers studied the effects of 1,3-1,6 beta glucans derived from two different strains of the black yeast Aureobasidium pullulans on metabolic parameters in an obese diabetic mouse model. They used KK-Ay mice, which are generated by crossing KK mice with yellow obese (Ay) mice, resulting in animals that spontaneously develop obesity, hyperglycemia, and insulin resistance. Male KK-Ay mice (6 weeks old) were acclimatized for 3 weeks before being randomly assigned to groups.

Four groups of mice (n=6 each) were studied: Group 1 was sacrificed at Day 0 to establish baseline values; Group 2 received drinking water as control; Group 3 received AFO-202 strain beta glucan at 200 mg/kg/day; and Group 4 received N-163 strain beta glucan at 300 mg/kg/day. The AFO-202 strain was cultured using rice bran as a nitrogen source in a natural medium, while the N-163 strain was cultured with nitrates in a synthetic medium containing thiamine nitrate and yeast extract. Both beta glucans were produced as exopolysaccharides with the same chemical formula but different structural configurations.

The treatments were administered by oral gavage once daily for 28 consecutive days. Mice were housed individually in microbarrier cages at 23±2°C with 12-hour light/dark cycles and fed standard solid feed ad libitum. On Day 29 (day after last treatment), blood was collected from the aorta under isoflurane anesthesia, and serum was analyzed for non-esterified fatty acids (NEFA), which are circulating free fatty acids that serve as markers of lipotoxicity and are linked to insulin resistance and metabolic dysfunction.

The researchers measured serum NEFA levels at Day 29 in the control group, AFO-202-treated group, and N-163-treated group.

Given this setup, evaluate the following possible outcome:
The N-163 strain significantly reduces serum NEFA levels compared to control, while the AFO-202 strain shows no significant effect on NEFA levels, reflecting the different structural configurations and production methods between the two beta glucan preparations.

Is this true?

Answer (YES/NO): NO